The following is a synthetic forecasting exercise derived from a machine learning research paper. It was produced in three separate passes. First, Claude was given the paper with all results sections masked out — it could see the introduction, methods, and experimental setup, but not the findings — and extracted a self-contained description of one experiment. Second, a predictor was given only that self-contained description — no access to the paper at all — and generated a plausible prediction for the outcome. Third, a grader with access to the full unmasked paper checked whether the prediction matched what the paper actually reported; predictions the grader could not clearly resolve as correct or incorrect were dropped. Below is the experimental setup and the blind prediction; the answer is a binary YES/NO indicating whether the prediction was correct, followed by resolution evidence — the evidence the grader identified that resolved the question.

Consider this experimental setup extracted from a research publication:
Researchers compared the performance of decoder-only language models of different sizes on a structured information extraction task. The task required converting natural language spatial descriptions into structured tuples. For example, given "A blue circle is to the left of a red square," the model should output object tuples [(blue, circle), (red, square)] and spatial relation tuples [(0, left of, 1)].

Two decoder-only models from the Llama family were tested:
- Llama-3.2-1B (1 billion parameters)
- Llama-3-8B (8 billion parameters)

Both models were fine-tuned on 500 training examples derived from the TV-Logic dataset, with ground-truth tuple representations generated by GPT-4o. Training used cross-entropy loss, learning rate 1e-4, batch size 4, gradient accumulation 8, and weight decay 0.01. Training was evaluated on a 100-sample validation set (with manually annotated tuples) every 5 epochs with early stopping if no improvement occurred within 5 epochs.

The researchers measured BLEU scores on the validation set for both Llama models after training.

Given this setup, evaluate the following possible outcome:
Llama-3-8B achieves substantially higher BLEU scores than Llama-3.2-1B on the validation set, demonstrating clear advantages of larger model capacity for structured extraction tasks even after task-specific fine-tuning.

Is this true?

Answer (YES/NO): NO